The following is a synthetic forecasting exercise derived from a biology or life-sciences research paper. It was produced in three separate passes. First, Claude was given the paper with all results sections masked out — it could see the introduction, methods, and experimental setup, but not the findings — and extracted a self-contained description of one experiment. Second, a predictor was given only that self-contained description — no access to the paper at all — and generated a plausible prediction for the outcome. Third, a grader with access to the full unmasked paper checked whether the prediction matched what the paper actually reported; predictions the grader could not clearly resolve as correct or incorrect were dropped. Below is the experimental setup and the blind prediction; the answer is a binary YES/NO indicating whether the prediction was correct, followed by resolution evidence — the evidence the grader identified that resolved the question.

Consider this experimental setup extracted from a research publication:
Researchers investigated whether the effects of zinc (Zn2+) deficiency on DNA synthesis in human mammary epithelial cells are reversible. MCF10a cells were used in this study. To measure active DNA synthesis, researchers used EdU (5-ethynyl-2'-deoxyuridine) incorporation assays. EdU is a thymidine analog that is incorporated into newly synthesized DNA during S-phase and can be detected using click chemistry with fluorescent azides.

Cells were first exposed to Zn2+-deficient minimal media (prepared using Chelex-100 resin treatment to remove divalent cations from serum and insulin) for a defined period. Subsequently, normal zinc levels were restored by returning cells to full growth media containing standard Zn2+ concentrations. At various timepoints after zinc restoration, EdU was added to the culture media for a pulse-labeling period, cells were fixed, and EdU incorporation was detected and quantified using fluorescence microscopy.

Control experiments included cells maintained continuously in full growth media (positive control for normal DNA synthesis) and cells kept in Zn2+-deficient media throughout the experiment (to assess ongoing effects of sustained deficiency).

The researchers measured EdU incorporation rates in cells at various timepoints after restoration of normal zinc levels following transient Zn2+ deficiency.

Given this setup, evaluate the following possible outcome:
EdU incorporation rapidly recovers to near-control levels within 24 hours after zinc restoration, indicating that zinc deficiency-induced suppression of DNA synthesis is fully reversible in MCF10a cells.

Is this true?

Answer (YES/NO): YES